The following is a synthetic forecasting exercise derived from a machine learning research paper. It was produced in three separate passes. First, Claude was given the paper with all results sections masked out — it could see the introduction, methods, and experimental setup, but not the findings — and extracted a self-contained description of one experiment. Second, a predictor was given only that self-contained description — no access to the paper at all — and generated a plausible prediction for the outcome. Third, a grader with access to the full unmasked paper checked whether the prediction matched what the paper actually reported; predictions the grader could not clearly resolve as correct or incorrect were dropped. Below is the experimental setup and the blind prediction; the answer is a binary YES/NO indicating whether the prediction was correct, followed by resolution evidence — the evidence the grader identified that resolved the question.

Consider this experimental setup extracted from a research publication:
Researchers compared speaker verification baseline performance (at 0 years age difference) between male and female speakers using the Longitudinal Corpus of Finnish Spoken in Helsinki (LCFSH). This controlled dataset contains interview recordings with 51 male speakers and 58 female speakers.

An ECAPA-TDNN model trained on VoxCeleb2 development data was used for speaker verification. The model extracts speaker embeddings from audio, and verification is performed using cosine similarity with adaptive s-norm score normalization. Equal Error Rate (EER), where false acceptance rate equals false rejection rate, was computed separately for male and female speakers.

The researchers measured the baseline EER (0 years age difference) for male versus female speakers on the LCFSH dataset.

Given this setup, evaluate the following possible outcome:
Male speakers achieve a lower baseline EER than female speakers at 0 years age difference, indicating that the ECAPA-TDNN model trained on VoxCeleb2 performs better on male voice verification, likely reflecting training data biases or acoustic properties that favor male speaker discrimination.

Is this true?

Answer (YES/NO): YES